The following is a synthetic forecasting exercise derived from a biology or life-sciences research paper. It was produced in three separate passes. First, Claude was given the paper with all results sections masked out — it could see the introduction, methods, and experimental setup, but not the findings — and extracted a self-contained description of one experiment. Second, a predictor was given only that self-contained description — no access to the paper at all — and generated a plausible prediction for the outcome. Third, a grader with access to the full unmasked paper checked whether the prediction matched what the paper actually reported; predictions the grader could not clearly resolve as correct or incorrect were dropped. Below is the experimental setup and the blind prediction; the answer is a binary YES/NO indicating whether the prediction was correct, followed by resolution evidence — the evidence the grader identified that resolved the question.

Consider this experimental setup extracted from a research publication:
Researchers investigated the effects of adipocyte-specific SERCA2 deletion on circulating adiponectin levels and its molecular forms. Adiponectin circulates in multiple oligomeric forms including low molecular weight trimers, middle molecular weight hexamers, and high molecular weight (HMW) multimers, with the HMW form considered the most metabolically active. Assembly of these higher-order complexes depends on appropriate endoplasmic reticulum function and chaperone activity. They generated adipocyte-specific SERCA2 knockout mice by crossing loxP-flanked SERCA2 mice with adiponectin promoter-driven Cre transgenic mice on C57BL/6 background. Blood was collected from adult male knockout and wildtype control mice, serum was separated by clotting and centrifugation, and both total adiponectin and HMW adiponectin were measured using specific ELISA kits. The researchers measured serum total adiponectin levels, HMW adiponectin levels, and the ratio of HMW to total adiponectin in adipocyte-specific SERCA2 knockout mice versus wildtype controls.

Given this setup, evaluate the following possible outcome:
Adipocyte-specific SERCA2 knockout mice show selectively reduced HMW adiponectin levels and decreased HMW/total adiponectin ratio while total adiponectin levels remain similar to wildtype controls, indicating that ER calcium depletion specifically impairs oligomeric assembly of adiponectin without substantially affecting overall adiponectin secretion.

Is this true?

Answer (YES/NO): NO